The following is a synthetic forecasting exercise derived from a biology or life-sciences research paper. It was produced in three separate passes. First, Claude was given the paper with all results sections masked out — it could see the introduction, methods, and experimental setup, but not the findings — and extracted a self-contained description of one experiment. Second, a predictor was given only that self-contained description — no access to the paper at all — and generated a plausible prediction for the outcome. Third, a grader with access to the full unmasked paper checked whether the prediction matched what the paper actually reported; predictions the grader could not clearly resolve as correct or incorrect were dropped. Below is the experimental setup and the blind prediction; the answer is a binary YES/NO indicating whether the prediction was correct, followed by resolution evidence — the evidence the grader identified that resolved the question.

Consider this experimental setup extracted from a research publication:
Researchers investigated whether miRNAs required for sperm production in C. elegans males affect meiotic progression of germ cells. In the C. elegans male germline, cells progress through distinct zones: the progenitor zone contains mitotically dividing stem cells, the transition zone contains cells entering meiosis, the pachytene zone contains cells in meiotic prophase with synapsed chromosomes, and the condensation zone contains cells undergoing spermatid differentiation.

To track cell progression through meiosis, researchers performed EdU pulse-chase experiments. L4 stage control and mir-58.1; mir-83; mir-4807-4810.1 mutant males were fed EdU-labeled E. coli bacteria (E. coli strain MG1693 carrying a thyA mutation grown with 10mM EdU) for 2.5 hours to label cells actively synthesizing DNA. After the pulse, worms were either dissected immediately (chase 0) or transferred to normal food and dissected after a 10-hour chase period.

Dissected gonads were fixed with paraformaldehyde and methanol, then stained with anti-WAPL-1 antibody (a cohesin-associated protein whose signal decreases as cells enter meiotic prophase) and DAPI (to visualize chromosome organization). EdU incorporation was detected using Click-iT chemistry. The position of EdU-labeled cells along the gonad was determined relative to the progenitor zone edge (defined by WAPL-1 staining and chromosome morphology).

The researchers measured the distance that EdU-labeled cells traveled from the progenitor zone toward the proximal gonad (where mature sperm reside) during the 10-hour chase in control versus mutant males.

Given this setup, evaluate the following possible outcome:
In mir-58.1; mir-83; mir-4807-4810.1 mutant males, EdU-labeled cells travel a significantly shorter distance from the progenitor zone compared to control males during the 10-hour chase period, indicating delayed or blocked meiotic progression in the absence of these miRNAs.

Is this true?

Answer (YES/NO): YES